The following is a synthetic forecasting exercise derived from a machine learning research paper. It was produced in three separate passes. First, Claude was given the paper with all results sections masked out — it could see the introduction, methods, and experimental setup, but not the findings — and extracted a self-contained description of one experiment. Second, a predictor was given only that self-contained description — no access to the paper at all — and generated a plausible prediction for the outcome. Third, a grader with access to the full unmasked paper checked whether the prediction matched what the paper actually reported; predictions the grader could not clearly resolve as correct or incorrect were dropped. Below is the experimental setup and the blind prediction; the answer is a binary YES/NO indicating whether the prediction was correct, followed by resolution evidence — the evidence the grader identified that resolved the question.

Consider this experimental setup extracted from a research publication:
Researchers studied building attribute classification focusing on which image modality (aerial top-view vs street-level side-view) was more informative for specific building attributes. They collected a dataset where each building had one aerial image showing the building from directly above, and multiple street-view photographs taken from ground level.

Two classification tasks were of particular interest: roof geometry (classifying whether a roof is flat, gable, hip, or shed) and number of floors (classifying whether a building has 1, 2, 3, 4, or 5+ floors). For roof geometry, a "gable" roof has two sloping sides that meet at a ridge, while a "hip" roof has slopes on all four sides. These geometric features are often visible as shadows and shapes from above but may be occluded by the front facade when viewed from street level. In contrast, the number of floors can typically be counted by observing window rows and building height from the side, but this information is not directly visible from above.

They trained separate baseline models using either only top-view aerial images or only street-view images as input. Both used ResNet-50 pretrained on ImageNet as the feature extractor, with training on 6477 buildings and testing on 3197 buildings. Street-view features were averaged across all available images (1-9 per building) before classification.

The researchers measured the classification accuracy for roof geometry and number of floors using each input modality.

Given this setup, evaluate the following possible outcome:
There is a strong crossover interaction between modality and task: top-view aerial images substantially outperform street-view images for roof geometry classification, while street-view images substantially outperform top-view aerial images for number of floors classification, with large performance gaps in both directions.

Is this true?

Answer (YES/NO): NO